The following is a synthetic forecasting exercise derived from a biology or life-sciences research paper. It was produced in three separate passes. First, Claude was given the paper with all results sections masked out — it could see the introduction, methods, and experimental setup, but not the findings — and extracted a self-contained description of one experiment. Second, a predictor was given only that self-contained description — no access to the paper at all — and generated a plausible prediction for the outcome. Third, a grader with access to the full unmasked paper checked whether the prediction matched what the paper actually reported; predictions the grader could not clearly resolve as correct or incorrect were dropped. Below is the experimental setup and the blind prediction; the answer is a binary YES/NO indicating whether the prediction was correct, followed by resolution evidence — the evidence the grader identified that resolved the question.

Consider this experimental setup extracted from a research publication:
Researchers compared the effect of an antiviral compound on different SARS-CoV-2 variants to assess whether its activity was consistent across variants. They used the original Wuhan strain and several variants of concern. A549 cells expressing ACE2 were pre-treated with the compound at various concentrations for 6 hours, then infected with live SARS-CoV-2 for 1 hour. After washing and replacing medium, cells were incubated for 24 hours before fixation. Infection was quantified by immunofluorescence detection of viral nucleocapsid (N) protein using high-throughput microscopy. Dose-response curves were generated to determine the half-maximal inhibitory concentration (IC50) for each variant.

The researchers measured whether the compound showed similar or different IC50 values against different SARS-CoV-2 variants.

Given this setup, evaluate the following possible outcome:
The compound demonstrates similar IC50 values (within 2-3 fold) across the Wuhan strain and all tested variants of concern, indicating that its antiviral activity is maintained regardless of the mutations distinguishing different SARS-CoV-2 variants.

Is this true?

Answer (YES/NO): NO